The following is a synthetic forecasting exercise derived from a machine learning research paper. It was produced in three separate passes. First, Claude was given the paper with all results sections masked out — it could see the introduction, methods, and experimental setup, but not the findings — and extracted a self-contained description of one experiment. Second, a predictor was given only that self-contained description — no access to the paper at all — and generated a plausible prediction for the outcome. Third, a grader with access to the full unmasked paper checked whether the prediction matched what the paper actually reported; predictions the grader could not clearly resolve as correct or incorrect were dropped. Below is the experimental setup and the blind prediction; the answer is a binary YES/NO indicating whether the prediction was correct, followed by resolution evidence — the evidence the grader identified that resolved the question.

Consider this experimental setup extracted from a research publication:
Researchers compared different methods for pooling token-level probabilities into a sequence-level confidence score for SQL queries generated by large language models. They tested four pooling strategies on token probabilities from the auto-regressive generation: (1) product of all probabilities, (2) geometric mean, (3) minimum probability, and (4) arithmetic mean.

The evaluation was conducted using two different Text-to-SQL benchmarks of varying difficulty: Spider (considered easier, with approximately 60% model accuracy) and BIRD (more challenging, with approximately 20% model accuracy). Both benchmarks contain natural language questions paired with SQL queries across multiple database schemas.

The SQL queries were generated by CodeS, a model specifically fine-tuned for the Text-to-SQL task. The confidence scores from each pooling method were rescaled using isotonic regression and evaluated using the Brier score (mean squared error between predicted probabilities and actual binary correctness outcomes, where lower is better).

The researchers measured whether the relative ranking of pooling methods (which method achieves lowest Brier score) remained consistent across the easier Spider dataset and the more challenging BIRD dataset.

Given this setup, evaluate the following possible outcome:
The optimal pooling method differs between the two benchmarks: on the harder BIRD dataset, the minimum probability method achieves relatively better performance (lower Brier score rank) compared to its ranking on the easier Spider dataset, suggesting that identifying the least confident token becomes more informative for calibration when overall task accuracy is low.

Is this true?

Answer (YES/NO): NO